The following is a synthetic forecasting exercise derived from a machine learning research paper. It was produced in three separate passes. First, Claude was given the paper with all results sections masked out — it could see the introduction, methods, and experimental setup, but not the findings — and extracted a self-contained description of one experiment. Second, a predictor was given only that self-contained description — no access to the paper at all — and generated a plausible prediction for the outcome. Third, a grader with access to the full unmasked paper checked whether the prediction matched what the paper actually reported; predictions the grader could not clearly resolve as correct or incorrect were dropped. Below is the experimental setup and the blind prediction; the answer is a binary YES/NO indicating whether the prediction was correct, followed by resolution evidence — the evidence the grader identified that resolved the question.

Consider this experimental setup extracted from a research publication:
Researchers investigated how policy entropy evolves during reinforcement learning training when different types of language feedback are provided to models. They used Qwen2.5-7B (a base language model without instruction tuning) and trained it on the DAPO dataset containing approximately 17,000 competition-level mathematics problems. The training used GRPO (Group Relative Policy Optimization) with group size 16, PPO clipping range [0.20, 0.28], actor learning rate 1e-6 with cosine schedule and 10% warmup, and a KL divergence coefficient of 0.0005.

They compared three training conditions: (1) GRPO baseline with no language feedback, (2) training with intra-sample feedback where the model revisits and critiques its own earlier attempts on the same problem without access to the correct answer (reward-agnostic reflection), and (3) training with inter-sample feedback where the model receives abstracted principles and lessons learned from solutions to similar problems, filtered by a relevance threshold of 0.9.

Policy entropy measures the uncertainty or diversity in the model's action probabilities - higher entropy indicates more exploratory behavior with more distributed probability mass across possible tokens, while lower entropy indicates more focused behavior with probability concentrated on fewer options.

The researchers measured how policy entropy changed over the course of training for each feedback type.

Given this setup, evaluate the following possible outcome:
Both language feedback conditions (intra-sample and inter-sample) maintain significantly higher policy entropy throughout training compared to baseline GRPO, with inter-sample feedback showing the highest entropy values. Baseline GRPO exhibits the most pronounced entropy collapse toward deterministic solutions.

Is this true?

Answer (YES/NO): NO